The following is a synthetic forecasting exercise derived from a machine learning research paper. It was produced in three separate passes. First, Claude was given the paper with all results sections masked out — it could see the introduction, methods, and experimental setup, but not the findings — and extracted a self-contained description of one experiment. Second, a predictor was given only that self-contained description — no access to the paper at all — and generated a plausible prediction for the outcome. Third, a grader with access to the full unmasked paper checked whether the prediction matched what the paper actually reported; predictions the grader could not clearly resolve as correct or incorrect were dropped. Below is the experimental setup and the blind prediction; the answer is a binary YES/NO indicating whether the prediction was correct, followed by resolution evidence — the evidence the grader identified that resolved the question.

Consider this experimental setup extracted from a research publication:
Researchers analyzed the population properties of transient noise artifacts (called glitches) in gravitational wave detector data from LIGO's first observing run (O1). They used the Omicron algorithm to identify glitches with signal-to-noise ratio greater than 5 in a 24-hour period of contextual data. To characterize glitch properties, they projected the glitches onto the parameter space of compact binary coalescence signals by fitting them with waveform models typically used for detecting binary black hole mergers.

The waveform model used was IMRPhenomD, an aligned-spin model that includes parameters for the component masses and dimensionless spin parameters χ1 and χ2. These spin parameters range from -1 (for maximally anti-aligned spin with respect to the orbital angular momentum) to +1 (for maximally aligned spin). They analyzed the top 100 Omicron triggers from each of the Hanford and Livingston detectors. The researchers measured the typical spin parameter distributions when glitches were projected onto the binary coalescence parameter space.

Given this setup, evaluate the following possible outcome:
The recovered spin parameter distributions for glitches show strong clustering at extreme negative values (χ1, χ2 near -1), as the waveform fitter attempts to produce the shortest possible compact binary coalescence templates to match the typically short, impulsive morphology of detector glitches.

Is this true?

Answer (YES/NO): YES